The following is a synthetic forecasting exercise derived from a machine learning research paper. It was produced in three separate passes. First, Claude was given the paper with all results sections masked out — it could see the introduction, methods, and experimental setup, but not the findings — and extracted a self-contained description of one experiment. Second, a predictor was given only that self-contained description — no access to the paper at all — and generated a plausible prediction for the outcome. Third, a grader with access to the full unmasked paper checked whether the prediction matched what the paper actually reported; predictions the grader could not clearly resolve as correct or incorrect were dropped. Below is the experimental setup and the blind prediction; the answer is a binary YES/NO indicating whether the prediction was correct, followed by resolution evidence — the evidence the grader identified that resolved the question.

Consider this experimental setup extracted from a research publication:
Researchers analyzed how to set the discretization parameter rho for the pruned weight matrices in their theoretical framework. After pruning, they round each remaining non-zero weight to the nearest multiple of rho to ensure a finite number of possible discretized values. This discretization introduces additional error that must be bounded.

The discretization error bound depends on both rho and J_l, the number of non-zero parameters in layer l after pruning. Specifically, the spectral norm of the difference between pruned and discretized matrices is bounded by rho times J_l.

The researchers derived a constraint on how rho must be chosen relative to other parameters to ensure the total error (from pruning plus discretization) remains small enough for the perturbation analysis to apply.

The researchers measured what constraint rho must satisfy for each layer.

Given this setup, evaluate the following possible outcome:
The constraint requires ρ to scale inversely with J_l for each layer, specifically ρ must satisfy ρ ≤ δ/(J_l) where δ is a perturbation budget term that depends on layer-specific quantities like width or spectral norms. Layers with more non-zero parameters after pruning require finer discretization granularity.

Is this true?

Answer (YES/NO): YES